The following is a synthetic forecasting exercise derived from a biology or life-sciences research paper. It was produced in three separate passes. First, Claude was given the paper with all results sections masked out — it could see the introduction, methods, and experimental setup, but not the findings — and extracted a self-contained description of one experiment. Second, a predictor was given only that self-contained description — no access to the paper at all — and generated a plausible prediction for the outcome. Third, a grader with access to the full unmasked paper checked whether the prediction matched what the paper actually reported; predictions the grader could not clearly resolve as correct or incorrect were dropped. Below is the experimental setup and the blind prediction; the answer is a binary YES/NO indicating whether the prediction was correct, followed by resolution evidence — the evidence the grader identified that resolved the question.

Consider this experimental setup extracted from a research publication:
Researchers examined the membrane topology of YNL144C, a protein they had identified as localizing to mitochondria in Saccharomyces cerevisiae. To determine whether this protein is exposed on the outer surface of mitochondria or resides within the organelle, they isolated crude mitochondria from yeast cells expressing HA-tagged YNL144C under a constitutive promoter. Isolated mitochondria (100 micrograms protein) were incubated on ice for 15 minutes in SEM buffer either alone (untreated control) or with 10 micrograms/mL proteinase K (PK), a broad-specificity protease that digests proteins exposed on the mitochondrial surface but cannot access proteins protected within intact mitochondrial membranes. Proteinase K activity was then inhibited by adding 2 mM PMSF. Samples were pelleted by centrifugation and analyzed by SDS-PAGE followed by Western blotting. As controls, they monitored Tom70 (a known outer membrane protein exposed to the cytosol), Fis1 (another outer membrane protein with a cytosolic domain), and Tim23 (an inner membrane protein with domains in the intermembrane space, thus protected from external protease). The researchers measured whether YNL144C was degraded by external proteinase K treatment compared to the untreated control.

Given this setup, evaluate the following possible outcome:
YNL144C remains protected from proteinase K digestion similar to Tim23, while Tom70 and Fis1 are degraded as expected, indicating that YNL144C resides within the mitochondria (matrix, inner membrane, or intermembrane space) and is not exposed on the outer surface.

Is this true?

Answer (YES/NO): NO